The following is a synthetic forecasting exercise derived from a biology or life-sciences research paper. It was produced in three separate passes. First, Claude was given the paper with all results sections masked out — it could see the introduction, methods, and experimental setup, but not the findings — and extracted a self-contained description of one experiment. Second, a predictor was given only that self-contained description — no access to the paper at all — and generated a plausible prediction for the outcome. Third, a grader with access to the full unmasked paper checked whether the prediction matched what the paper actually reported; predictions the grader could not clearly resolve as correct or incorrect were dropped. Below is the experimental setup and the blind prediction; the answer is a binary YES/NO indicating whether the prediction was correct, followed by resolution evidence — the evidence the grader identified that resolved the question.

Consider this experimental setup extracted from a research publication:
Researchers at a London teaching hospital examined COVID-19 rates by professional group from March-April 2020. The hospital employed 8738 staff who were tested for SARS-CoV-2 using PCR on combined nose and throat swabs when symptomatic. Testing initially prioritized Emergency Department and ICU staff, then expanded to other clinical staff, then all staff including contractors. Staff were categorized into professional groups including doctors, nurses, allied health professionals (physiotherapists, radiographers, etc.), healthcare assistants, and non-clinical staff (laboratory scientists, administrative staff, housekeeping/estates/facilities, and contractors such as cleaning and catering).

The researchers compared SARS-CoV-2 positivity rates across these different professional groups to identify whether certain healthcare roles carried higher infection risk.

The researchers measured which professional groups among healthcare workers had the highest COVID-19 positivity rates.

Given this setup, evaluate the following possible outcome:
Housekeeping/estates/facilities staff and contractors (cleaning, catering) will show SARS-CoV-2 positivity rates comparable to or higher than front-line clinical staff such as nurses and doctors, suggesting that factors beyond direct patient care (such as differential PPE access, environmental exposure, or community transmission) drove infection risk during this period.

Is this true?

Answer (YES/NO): NO